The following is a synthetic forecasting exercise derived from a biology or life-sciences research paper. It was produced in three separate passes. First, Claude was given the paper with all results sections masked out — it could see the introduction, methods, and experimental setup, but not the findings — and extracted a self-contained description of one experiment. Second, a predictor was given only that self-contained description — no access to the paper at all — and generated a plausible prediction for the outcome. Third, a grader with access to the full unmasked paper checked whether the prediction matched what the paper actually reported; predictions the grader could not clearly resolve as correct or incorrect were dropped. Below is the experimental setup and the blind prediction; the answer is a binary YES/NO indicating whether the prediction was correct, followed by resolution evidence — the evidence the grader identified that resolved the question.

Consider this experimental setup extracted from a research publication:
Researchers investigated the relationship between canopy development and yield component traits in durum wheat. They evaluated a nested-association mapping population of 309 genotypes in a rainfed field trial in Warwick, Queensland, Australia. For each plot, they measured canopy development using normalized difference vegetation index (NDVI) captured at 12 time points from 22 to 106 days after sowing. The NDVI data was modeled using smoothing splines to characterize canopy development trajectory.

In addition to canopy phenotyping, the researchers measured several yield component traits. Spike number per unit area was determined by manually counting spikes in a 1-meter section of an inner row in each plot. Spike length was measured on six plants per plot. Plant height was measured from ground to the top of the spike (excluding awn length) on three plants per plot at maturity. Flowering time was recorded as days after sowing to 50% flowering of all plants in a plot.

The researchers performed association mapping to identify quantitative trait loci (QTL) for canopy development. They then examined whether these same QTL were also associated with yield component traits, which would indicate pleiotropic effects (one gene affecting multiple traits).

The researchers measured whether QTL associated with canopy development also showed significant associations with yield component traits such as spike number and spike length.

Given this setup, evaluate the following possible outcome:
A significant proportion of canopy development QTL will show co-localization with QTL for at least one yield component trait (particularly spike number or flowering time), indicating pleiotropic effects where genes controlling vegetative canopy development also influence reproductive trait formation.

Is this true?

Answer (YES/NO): NO